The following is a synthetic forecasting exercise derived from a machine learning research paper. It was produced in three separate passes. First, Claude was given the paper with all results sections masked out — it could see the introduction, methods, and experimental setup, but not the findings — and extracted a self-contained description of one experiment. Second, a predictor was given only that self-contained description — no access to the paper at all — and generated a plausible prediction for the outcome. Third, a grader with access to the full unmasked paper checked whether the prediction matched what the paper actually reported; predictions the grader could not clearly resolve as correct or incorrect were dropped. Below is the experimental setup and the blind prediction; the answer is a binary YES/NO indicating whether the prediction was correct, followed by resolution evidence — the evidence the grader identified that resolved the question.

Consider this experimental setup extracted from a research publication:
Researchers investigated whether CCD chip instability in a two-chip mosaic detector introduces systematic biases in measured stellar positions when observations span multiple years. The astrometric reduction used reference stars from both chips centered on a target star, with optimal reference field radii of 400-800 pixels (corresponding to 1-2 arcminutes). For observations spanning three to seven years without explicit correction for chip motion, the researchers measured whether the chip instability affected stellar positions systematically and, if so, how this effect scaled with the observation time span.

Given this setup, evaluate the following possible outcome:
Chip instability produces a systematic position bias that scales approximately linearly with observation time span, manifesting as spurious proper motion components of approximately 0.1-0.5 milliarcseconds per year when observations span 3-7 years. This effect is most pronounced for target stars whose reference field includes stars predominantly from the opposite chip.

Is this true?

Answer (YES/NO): NO